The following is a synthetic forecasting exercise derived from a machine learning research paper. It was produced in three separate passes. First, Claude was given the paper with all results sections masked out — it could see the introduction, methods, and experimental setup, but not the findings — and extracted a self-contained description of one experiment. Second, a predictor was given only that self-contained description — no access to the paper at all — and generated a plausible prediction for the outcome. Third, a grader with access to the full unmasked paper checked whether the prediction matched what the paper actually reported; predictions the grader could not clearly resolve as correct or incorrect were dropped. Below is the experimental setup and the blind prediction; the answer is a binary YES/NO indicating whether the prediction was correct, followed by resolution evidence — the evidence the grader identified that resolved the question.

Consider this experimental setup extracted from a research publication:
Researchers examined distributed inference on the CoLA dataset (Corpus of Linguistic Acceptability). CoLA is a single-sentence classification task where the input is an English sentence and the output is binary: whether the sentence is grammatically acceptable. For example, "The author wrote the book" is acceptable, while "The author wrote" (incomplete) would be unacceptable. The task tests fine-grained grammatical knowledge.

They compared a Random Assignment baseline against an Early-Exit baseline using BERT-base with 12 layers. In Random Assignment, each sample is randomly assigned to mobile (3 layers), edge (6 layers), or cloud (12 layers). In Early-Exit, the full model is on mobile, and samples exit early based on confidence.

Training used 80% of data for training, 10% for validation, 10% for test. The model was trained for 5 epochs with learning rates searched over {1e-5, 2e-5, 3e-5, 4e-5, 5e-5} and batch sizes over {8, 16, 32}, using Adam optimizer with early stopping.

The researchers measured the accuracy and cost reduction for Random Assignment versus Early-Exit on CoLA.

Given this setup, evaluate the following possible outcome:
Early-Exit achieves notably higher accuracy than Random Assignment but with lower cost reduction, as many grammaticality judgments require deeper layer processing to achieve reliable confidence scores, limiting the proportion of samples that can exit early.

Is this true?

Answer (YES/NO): YES